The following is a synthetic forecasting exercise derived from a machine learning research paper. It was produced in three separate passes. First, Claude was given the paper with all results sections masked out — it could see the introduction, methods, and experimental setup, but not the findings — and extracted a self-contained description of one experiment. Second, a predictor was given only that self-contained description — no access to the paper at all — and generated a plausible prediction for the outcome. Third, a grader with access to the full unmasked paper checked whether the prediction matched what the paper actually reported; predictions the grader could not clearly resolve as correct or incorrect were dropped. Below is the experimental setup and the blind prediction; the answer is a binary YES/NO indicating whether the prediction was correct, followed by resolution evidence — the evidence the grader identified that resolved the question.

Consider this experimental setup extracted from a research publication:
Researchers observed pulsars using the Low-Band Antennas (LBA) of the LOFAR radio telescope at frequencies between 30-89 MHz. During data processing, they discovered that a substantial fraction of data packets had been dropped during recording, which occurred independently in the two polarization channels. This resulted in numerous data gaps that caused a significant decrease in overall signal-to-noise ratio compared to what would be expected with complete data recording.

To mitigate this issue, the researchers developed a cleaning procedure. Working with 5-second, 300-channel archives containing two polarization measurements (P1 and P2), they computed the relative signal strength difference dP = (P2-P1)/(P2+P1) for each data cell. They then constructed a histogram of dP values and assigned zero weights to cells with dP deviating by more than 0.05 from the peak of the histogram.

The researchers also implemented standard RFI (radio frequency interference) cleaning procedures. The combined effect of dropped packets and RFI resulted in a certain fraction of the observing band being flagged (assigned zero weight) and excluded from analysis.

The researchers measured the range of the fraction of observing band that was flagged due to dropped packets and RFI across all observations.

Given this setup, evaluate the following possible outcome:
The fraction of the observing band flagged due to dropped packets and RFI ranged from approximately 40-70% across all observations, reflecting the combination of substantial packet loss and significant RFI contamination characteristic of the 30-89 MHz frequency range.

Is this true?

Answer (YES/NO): NO